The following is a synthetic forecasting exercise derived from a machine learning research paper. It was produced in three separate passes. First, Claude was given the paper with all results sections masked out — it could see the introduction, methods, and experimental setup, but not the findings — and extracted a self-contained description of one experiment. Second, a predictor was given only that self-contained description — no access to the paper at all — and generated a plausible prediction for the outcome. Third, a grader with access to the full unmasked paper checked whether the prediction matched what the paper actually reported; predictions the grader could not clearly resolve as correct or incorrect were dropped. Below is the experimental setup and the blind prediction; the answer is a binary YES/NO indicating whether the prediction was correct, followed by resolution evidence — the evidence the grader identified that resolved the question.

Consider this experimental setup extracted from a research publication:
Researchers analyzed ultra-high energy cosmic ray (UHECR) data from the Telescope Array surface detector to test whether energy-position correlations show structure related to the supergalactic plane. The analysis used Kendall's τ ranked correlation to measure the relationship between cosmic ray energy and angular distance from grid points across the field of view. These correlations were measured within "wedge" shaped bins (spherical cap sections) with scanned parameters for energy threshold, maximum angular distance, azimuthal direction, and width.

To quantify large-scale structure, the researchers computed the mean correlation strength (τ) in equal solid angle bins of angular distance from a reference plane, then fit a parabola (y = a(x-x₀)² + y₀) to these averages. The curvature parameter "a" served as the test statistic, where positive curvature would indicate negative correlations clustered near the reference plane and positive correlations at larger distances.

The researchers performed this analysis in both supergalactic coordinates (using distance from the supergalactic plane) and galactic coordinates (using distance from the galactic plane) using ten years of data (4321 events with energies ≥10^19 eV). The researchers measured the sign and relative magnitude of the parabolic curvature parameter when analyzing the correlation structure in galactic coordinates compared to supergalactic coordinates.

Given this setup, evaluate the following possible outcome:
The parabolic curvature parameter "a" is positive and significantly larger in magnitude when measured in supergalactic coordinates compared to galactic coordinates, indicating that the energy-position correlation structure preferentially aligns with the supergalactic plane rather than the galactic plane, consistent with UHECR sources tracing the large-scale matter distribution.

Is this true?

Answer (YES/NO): YES